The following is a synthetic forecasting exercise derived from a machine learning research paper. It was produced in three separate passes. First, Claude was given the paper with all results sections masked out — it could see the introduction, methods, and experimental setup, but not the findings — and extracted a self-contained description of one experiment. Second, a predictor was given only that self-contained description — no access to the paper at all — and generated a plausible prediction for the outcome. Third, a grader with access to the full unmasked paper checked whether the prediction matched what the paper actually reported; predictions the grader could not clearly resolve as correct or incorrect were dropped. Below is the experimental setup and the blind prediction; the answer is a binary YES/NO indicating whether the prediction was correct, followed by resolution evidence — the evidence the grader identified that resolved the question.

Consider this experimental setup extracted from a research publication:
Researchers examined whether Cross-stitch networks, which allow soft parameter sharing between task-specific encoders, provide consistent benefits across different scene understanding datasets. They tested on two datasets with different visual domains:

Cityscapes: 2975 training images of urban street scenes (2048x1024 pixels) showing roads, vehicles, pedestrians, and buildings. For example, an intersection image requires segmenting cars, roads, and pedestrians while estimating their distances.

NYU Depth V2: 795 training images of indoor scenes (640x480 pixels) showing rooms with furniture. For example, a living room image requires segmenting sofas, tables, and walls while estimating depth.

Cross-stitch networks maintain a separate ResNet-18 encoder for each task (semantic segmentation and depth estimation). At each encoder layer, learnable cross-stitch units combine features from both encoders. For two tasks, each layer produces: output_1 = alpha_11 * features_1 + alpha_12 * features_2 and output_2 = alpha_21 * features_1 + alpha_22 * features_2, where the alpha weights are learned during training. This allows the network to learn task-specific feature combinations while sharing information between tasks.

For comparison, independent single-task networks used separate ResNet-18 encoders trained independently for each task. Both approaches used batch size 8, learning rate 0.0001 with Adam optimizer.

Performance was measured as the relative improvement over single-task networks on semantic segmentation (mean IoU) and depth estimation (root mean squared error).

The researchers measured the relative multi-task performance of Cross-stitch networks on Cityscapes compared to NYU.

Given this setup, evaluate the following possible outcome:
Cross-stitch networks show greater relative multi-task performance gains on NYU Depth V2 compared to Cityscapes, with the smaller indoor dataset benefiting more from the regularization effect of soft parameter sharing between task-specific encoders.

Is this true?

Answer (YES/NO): NO